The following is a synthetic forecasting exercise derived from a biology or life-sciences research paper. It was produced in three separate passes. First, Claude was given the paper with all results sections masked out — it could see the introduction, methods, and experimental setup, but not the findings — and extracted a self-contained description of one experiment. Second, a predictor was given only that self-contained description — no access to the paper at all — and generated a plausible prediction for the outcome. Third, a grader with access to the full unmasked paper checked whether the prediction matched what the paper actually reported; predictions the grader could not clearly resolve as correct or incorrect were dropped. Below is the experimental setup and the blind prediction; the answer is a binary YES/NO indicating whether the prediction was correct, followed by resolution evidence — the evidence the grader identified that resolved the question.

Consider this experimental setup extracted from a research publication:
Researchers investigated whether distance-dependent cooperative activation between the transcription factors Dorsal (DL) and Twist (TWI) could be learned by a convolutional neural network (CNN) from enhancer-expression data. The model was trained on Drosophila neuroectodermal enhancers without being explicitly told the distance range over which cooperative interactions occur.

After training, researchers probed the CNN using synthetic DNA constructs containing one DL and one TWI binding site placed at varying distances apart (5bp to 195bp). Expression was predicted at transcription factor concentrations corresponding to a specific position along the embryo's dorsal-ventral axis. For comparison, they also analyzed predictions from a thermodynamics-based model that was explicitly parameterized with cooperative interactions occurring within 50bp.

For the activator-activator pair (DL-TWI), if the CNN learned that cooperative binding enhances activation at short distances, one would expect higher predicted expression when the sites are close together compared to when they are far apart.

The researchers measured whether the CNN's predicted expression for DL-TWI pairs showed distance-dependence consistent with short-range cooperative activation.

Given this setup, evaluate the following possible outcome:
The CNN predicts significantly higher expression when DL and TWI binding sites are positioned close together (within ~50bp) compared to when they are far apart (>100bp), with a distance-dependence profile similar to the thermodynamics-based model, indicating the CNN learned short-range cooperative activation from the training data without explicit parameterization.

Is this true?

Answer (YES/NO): YES